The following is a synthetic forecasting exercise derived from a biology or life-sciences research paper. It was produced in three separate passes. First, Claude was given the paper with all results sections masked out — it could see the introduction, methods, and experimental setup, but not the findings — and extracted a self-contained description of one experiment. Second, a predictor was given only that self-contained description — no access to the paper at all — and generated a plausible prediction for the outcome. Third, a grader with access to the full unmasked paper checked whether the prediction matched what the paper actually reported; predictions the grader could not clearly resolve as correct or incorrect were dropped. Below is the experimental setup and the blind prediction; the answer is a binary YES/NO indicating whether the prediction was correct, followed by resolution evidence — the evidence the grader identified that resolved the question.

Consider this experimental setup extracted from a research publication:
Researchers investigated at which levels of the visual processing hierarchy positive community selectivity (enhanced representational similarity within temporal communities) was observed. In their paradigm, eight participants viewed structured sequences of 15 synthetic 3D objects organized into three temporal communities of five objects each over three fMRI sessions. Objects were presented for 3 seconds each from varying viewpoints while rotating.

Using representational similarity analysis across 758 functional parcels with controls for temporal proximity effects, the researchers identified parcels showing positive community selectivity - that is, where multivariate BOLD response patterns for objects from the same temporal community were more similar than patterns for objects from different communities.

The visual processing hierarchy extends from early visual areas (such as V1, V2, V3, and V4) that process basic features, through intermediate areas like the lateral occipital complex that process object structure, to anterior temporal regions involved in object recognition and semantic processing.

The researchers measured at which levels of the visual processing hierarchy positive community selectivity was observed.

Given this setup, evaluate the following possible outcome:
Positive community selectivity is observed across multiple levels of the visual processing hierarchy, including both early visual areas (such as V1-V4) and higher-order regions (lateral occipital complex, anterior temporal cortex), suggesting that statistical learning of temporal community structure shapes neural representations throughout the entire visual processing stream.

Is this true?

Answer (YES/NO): YES